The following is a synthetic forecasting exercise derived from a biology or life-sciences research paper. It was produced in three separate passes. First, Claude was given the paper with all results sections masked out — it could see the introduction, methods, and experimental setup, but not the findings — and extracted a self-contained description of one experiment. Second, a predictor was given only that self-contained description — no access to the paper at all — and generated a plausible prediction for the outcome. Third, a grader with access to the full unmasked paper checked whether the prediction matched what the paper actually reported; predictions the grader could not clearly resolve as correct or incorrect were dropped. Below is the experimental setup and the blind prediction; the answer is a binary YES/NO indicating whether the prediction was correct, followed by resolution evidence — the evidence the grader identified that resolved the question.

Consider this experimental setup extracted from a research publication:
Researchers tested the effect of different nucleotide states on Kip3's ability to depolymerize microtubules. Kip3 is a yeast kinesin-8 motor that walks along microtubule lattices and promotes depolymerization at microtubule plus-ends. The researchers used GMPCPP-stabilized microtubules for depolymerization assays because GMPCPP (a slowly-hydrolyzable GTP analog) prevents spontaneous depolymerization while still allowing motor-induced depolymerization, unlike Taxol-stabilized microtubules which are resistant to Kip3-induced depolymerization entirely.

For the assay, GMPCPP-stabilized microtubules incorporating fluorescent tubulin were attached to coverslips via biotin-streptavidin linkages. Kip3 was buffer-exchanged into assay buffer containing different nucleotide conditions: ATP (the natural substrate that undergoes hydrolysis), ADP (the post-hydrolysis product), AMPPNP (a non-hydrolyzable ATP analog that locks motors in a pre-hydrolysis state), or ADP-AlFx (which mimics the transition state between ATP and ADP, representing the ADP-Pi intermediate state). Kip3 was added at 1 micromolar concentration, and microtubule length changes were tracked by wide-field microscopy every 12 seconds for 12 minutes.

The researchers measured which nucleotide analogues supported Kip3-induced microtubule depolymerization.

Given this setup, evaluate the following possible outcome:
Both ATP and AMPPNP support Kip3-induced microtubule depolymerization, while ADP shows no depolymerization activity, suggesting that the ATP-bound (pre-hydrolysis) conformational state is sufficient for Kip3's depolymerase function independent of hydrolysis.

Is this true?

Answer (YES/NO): NO